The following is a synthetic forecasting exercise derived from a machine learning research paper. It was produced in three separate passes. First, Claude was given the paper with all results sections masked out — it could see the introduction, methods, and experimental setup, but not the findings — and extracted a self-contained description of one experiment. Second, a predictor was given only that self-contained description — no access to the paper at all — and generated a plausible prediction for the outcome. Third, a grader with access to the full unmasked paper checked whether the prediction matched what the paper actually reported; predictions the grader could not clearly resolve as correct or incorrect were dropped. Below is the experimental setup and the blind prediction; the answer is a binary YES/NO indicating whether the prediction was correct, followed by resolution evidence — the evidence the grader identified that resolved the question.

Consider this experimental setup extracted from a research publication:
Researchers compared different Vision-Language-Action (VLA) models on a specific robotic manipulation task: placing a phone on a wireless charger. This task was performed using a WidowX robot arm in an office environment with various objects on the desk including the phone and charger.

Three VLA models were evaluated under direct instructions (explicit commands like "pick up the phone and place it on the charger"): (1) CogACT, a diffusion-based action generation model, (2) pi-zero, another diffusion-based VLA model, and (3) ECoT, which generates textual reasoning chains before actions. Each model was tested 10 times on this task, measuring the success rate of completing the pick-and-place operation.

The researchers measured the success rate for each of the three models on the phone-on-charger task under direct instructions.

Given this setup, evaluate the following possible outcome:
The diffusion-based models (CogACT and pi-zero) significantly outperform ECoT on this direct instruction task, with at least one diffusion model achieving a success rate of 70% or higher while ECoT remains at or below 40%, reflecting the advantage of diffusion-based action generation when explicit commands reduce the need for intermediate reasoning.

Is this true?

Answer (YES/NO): NO